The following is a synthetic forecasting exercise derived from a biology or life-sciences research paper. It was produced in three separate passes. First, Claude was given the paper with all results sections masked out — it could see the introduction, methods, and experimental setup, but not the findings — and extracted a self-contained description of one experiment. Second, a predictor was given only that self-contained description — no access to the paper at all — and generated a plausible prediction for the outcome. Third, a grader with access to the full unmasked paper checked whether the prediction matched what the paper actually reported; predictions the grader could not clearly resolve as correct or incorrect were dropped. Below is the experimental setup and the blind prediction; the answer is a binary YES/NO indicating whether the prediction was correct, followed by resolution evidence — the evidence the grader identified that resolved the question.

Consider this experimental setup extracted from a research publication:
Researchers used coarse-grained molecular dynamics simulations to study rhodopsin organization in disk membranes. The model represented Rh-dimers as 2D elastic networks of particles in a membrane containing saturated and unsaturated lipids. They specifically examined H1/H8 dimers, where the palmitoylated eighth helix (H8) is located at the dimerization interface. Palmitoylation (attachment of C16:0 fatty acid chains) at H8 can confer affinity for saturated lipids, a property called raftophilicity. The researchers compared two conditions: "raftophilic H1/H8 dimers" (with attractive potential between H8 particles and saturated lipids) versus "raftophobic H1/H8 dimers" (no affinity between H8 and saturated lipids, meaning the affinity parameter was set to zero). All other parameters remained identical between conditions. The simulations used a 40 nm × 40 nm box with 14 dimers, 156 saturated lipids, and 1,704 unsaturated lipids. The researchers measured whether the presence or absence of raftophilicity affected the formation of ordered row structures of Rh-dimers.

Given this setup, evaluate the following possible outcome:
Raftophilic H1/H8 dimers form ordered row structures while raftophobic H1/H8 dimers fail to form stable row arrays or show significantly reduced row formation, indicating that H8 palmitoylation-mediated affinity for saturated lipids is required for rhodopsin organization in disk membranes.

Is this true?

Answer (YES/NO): YES